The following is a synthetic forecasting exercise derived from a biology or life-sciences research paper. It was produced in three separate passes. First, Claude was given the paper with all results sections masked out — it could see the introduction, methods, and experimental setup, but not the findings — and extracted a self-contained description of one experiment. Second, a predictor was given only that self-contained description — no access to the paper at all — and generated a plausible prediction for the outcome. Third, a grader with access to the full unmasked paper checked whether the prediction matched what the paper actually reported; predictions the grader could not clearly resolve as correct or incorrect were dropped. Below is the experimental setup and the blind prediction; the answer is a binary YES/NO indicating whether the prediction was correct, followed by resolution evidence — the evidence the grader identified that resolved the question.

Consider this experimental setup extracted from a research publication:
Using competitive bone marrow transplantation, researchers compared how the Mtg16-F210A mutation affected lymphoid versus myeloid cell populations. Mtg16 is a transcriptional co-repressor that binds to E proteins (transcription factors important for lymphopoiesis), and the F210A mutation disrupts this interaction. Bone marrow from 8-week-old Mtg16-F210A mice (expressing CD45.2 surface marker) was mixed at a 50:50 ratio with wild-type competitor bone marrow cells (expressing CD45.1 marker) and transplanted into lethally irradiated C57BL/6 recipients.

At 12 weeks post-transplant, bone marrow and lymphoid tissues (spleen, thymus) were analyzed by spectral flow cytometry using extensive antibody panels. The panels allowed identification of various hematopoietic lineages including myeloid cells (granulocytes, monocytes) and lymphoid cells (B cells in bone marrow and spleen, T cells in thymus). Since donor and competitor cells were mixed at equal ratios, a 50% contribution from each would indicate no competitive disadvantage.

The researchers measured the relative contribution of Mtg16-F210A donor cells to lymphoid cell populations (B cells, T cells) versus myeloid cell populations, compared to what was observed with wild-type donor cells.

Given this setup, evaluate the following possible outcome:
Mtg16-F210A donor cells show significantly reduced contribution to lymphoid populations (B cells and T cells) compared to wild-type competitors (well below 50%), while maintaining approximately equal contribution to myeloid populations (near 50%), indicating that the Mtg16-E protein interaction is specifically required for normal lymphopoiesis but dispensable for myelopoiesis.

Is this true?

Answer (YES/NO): YES